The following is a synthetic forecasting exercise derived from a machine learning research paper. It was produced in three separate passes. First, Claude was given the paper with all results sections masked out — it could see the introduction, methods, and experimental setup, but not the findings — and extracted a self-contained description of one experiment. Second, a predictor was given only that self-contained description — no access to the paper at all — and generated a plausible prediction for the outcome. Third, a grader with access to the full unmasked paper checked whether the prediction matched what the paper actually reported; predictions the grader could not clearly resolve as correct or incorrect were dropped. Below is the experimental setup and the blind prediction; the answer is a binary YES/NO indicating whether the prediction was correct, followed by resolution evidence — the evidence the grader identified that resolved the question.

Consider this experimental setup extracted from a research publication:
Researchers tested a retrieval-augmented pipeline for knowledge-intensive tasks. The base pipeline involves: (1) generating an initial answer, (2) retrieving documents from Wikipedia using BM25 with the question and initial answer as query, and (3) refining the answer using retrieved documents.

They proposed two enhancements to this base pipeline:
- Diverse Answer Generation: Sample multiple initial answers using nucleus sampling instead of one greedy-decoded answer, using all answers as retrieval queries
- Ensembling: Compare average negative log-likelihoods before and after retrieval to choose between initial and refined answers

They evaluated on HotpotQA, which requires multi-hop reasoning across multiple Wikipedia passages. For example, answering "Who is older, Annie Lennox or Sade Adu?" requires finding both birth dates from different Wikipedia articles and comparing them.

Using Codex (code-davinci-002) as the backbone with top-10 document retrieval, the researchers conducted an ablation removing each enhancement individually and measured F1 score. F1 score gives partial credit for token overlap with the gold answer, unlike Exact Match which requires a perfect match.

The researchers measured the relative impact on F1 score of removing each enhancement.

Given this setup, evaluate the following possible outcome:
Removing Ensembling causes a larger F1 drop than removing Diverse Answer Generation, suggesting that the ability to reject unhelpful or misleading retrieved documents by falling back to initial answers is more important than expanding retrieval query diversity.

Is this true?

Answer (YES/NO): NO